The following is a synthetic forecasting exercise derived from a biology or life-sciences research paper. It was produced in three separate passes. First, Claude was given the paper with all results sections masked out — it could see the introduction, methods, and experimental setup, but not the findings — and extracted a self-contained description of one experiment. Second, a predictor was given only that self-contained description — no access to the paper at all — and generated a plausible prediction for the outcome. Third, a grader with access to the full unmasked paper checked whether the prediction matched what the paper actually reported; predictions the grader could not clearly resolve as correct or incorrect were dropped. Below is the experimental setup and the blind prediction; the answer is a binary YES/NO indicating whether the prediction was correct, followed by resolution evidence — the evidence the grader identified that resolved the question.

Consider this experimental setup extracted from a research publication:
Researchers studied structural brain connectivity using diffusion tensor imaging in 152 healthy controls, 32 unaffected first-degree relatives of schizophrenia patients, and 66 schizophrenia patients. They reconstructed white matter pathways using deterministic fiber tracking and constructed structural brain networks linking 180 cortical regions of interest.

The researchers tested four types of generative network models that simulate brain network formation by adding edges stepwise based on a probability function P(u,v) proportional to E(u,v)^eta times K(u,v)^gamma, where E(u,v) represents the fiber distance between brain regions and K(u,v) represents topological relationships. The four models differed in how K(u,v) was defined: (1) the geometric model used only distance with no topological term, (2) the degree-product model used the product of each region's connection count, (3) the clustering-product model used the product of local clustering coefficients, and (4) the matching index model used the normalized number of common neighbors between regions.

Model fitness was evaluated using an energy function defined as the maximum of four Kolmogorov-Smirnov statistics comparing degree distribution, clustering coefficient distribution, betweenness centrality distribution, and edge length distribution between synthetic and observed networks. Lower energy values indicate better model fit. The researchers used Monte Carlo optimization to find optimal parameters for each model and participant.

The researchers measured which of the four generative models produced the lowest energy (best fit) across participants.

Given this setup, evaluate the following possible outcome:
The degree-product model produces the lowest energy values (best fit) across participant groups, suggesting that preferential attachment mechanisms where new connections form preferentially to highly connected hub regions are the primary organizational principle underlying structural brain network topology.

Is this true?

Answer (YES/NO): NO